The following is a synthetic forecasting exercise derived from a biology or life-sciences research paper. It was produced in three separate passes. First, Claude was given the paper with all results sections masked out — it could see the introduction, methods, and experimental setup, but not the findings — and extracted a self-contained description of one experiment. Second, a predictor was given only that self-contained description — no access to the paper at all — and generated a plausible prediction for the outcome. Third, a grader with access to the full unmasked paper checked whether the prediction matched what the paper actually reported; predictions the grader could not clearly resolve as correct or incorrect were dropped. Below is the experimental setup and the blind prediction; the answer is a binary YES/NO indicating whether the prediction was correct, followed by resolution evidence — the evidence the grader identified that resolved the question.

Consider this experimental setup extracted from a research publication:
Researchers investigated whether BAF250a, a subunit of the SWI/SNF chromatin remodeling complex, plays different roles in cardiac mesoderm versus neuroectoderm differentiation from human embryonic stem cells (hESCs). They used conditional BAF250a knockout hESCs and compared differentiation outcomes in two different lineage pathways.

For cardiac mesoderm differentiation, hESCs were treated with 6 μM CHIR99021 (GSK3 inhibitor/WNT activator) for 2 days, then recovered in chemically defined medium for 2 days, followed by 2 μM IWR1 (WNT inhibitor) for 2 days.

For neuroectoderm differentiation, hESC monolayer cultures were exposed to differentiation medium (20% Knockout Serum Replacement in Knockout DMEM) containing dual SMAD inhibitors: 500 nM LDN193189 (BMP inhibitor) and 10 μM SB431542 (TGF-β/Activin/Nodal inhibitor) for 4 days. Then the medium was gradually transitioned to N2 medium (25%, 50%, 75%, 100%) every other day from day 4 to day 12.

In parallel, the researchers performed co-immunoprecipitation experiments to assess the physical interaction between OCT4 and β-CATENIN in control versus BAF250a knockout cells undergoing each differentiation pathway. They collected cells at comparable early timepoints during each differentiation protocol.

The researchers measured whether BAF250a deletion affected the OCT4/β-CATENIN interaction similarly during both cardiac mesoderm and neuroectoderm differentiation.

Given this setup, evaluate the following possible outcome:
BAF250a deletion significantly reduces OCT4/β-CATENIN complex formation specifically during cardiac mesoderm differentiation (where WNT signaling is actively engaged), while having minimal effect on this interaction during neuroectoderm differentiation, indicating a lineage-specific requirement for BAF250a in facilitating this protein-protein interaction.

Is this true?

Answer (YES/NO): YES